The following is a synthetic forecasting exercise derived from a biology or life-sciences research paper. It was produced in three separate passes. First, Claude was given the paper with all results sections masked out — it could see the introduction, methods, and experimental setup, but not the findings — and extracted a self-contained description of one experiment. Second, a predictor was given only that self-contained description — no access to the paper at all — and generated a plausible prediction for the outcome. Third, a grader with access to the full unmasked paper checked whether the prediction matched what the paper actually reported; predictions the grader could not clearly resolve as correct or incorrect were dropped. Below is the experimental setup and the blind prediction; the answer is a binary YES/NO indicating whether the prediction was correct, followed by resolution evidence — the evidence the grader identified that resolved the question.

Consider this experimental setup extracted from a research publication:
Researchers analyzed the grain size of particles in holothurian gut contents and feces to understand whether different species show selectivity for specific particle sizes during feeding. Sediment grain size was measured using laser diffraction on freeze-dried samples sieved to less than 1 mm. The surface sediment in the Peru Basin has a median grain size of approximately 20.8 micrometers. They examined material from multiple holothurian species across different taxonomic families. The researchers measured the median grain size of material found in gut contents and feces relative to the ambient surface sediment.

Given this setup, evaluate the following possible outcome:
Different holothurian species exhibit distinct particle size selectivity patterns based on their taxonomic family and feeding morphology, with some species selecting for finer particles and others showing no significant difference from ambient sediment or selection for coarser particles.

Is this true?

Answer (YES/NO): NO